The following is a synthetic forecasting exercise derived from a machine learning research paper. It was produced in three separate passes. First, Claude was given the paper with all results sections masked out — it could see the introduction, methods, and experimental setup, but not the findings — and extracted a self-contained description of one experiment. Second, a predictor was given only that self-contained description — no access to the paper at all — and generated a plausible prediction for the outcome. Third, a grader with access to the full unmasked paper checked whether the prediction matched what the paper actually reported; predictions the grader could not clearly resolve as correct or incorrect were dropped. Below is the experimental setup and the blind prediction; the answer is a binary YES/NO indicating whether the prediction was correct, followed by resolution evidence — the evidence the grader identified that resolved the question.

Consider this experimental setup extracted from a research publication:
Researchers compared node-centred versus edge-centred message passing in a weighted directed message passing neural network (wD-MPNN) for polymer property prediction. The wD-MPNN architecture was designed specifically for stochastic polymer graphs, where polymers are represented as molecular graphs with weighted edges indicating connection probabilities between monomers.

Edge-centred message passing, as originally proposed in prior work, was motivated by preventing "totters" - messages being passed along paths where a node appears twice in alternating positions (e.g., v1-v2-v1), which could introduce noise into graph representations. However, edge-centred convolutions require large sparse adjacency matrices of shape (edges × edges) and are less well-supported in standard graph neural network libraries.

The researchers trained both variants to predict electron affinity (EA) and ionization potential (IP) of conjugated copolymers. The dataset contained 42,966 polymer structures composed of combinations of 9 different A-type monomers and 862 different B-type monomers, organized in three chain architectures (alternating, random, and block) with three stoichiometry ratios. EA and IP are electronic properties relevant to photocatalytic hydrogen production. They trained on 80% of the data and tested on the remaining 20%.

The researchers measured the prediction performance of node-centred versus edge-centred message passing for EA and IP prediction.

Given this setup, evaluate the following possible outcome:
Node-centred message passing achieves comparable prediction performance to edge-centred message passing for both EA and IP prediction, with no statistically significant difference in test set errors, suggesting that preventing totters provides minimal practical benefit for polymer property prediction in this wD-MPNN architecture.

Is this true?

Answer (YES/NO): YES